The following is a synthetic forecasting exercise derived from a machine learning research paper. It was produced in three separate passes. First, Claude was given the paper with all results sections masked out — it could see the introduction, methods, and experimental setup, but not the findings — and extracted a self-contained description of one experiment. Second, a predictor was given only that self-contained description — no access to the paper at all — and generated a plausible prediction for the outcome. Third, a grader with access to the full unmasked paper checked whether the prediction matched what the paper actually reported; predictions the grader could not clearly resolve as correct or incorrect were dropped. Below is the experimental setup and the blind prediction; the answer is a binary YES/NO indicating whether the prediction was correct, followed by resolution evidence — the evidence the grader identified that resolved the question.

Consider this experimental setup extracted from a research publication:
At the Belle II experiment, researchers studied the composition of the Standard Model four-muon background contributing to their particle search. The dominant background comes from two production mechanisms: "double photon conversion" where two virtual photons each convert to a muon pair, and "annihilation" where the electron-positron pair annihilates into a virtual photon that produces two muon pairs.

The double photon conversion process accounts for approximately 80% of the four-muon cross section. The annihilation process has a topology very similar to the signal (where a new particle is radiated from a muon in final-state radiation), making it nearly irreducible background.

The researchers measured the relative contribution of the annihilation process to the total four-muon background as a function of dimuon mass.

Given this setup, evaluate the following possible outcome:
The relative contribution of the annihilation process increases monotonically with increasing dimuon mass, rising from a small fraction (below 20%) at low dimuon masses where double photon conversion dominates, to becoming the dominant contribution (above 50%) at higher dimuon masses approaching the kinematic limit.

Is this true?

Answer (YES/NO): NO